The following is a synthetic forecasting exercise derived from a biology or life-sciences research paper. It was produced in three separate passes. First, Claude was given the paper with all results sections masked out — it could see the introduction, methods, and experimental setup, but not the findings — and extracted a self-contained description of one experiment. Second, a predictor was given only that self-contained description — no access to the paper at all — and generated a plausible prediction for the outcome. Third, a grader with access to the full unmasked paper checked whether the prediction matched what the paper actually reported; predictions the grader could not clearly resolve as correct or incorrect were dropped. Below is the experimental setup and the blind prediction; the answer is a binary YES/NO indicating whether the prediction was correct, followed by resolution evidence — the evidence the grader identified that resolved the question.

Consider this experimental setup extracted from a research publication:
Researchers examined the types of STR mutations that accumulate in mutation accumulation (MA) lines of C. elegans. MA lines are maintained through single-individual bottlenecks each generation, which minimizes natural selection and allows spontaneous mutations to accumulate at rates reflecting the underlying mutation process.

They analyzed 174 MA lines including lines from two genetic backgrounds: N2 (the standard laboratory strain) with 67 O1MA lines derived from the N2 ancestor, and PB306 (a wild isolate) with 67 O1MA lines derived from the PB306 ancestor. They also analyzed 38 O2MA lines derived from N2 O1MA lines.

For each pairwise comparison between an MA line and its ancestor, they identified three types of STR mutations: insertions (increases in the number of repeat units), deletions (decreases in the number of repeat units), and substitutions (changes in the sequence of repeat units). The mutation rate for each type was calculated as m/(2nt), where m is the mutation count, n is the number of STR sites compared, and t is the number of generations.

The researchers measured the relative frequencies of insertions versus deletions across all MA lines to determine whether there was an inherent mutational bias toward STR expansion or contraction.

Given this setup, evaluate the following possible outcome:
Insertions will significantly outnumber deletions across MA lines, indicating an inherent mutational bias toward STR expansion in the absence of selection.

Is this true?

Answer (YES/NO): NO